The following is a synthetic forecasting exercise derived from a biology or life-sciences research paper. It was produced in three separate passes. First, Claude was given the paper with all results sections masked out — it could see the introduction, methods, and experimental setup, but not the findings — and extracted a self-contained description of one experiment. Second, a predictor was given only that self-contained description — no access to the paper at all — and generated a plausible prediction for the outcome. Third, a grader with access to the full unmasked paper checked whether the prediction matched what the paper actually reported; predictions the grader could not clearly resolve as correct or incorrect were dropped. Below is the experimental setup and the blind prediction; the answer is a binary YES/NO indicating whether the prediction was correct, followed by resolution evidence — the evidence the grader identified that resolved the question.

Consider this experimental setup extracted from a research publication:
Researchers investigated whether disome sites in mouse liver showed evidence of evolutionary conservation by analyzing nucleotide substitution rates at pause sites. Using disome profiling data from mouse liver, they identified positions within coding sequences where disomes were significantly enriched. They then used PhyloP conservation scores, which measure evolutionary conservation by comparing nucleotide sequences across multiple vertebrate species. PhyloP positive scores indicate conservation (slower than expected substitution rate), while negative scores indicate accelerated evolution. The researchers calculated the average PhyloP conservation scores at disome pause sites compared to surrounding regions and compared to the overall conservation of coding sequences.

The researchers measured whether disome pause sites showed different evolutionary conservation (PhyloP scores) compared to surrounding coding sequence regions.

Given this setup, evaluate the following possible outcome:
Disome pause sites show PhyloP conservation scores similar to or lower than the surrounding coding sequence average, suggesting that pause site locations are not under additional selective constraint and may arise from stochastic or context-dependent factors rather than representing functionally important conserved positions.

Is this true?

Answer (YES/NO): NO